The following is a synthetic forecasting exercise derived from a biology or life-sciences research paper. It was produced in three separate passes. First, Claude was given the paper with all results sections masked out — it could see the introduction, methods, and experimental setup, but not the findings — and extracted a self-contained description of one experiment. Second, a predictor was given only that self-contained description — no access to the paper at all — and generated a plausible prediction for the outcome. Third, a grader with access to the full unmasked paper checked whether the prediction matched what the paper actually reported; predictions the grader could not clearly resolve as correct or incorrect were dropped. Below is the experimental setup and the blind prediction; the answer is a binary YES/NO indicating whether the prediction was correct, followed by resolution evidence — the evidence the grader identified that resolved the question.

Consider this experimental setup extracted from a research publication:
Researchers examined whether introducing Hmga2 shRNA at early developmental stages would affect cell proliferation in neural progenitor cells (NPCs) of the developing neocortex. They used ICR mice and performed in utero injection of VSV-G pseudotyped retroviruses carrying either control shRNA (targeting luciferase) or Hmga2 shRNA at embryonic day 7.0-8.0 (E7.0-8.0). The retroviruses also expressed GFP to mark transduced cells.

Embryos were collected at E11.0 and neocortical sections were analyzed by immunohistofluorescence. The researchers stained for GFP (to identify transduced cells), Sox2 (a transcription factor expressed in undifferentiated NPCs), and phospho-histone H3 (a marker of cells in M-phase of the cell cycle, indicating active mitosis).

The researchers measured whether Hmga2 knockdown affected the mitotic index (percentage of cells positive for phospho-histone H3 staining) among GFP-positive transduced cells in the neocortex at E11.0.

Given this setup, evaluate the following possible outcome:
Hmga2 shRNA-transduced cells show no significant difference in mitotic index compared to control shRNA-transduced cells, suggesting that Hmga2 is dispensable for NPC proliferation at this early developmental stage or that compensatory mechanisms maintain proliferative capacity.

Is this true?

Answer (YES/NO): YES